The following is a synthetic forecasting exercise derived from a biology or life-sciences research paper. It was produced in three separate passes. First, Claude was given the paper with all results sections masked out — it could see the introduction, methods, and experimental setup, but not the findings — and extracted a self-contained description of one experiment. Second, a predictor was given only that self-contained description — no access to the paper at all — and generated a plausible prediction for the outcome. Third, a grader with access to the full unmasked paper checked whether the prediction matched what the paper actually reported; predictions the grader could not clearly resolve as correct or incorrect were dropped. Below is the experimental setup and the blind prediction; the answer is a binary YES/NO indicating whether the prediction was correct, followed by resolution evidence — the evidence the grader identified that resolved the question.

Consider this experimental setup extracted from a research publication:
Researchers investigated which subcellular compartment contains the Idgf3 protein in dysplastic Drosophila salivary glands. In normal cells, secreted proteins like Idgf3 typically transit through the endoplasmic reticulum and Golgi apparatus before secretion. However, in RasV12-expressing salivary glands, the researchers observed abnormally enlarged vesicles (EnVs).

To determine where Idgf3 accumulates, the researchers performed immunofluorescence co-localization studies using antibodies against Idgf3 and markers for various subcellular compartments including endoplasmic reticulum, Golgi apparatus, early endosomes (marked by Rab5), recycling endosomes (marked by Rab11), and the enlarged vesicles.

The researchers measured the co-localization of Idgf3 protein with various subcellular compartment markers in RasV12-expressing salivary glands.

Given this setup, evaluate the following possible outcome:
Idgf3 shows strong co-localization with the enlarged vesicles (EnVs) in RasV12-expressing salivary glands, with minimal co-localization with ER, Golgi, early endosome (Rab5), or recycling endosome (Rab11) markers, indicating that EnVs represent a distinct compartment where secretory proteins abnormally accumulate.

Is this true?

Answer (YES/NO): NO